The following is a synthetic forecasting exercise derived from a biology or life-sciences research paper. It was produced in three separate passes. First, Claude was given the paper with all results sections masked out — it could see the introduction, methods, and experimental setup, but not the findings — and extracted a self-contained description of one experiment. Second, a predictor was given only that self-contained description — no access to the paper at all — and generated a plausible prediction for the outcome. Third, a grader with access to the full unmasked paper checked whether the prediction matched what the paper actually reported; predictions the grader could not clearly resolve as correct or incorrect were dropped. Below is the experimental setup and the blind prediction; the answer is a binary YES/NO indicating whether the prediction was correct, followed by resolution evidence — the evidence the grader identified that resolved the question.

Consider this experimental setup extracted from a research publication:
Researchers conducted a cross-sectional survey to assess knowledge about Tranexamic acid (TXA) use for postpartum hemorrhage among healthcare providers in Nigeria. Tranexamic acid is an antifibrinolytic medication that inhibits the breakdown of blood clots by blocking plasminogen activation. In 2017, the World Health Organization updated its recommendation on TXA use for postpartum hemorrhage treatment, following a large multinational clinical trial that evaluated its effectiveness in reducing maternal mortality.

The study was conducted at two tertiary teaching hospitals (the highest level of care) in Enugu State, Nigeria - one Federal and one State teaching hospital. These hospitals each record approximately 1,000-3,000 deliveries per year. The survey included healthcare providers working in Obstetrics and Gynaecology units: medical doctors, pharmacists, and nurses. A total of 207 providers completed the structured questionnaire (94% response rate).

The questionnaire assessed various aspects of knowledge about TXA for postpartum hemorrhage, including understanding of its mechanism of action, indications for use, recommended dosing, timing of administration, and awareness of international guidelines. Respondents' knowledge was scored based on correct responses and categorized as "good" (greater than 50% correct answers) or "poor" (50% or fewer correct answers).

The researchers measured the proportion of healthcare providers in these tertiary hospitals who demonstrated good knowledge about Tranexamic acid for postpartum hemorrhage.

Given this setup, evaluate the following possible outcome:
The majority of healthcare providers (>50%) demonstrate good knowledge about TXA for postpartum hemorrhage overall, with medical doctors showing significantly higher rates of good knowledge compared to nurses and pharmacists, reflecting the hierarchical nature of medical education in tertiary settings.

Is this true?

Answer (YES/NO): NO